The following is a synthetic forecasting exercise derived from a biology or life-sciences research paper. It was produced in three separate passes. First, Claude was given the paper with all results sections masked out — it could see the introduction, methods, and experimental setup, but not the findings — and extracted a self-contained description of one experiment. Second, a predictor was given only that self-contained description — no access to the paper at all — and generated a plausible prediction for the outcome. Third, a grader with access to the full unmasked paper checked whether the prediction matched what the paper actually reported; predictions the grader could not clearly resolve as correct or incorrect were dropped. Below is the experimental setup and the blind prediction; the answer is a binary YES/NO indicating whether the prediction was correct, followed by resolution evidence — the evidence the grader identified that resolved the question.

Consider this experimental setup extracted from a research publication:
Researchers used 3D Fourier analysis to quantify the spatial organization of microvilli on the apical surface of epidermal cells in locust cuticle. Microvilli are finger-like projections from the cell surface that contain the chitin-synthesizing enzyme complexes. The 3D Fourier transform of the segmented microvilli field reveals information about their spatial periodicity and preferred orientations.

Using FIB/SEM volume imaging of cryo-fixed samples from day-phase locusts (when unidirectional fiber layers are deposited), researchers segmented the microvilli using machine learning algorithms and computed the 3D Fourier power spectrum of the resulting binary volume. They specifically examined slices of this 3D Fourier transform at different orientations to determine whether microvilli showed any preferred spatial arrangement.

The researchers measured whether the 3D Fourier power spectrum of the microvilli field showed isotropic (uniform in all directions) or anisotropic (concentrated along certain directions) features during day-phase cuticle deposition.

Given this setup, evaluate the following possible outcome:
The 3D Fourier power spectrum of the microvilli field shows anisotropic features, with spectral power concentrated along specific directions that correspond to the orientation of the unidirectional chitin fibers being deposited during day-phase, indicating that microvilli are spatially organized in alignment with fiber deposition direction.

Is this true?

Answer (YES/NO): YES